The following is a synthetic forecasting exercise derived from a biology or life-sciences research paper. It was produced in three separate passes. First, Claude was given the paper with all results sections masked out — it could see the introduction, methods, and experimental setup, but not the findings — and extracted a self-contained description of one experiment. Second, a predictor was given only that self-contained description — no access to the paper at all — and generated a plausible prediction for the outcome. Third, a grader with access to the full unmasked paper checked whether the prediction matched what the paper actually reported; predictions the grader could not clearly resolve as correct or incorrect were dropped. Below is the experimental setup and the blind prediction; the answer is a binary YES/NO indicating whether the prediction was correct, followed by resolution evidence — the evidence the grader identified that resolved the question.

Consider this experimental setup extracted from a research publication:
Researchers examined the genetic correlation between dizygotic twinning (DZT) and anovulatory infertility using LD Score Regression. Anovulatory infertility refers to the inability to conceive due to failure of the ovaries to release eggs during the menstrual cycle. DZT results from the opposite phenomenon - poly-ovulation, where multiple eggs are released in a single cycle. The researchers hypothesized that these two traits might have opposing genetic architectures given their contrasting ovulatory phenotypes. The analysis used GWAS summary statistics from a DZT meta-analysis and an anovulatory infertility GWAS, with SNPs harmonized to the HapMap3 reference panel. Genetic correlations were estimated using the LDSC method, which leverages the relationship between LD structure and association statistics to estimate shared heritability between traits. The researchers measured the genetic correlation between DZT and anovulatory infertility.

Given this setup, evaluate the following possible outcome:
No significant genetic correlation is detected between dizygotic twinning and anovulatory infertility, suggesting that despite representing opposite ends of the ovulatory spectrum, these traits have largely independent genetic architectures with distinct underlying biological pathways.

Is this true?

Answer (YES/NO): NO